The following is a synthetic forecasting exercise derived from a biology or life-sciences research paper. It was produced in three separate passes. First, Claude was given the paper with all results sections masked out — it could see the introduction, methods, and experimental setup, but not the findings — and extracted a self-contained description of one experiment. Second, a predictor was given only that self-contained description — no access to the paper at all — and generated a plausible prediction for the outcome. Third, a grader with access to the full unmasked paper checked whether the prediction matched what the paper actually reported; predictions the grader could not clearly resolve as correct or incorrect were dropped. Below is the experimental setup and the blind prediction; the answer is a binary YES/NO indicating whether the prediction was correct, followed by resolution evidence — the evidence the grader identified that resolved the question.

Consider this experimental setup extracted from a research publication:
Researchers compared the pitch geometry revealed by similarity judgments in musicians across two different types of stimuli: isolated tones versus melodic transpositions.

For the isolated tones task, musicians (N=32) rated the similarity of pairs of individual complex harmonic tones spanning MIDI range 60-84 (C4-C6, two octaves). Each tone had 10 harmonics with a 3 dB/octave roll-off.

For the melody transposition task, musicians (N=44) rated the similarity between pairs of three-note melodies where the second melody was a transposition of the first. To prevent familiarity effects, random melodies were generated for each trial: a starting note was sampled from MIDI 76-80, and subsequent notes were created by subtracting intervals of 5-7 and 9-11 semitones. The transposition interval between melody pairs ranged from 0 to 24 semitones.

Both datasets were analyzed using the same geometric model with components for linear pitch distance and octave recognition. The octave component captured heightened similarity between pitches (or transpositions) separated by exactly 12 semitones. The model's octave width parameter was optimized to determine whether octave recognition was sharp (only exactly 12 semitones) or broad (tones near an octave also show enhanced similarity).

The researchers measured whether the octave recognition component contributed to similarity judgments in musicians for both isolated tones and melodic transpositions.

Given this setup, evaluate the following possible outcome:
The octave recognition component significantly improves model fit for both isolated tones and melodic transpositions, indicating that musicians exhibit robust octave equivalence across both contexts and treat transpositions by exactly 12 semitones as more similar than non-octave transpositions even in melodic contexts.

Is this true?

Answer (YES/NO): YES